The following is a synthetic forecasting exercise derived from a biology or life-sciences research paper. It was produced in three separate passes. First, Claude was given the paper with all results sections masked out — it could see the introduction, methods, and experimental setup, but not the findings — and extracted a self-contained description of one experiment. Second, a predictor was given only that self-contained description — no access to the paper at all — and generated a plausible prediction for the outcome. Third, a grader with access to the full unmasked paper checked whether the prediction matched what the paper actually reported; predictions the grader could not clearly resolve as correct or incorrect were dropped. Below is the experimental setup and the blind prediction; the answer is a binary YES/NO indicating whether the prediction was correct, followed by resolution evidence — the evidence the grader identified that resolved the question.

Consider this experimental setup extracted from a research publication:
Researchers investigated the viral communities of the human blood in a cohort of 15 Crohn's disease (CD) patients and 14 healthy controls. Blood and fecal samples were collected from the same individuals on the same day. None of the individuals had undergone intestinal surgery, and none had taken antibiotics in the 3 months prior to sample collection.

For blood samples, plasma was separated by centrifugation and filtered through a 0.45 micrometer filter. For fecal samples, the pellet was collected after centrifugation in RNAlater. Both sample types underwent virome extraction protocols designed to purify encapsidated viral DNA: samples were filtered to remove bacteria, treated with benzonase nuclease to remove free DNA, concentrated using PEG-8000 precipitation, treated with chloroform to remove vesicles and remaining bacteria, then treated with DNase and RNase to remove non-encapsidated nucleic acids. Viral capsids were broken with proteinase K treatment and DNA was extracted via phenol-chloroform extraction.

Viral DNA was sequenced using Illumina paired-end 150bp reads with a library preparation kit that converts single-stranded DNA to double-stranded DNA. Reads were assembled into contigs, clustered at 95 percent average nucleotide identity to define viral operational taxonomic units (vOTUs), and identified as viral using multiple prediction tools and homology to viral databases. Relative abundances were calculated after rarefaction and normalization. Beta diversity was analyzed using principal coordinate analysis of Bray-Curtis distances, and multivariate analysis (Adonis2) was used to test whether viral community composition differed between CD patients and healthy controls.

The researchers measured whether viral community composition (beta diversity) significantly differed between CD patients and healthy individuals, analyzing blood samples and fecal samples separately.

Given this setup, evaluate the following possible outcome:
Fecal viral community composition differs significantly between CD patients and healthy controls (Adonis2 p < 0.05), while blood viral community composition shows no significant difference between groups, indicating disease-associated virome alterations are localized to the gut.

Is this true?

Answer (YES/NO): NO